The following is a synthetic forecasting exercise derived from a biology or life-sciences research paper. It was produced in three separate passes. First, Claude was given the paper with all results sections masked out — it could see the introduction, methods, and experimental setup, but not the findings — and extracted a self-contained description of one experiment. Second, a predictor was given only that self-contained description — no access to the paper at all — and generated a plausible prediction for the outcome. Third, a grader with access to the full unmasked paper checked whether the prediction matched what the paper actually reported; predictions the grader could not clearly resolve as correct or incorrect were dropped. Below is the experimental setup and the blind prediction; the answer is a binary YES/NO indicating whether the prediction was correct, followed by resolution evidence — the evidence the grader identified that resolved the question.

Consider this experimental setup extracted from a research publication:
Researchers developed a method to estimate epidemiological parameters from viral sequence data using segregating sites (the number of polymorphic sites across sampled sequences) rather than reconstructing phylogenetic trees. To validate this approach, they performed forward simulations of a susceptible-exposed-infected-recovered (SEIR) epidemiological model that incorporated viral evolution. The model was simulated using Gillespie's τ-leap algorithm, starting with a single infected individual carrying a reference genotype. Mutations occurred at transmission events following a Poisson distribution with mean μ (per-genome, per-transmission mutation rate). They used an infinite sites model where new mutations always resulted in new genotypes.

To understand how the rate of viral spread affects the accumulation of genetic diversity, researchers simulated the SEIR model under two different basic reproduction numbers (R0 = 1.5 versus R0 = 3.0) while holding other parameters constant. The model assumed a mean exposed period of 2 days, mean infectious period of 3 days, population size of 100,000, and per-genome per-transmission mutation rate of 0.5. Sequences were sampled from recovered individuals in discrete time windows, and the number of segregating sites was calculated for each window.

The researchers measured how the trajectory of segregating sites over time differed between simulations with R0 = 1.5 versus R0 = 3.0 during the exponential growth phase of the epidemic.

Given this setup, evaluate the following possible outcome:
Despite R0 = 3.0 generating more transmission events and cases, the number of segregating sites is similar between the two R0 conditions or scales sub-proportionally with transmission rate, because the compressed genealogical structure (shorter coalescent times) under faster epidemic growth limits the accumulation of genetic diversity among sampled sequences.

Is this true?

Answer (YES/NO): NO